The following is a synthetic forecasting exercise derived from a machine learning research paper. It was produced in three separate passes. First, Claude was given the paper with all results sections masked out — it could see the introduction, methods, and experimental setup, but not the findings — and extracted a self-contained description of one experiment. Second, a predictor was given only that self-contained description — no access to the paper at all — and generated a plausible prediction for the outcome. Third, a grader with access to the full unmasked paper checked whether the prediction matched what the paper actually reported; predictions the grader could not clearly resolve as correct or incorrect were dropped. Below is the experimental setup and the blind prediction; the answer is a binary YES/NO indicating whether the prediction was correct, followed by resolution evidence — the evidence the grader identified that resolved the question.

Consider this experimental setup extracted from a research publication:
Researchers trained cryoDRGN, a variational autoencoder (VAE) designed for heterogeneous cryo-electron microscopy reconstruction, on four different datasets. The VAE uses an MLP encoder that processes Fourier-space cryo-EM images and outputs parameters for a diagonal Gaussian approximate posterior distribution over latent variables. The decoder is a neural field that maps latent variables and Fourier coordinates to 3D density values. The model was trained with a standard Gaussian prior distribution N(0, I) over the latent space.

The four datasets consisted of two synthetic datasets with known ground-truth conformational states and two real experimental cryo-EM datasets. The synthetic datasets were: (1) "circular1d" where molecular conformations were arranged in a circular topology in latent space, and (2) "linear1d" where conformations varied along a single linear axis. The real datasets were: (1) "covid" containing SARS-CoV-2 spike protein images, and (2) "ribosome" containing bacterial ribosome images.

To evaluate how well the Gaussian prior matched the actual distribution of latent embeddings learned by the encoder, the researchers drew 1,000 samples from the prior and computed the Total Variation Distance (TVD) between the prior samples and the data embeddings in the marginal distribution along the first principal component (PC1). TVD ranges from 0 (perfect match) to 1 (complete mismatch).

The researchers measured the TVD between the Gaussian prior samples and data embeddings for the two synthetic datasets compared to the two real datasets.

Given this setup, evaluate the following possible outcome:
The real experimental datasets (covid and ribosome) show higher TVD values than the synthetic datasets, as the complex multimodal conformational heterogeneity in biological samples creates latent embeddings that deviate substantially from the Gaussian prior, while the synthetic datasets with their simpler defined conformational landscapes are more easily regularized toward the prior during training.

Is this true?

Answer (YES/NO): NO